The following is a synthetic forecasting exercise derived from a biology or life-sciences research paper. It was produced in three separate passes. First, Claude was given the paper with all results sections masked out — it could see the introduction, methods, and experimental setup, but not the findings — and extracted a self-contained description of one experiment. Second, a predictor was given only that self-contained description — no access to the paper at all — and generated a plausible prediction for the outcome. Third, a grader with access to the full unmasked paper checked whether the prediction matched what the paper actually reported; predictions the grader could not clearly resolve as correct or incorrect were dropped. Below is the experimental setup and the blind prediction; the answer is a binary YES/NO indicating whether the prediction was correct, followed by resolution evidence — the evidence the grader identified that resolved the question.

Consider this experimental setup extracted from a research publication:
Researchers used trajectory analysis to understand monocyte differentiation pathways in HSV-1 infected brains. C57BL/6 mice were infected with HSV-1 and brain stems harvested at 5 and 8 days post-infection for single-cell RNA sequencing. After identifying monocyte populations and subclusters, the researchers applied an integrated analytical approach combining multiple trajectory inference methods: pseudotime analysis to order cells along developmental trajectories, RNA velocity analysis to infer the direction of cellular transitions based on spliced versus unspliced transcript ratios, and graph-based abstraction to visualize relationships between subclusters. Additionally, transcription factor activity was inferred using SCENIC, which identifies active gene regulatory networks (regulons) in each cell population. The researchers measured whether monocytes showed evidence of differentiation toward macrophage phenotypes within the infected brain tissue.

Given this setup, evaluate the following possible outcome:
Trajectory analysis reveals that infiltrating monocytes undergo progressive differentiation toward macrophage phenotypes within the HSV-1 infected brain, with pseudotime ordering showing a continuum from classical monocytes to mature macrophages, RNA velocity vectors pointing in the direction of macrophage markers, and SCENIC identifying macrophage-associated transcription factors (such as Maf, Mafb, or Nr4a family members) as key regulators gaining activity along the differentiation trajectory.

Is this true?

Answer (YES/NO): NO